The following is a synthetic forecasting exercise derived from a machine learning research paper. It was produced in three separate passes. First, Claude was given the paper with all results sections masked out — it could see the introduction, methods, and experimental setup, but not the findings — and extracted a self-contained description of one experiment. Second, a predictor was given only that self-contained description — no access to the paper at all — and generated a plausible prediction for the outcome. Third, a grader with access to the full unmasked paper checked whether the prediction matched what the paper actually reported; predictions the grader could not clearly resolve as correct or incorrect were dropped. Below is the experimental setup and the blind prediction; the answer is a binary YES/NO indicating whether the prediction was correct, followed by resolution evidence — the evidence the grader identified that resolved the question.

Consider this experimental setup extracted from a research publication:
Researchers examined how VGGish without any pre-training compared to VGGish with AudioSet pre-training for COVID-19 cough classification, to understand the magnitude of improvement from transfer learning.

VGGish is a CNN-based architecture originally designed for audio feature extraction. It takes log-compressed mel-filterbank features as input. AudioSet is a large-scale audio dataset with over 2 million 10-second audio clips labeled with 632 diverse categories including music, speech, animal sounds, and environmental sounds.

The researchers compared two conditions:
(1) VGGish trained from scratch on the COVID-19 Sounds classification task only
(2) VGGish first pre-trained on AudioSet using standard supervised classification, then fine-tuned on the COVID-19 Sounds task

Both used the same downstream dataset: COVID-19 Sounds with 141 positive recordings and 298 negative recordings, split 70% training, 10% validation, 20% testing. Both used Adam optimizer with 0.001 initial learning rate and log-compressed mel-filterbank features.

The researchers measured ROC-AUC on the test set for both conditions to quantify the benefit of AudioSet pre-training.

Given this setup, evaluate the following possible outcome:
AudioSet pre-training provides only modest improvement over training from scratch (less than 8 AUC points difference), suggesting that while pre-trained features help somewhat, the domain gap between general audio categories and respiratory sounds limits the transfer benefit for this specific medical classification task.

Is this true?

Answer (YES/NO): NO